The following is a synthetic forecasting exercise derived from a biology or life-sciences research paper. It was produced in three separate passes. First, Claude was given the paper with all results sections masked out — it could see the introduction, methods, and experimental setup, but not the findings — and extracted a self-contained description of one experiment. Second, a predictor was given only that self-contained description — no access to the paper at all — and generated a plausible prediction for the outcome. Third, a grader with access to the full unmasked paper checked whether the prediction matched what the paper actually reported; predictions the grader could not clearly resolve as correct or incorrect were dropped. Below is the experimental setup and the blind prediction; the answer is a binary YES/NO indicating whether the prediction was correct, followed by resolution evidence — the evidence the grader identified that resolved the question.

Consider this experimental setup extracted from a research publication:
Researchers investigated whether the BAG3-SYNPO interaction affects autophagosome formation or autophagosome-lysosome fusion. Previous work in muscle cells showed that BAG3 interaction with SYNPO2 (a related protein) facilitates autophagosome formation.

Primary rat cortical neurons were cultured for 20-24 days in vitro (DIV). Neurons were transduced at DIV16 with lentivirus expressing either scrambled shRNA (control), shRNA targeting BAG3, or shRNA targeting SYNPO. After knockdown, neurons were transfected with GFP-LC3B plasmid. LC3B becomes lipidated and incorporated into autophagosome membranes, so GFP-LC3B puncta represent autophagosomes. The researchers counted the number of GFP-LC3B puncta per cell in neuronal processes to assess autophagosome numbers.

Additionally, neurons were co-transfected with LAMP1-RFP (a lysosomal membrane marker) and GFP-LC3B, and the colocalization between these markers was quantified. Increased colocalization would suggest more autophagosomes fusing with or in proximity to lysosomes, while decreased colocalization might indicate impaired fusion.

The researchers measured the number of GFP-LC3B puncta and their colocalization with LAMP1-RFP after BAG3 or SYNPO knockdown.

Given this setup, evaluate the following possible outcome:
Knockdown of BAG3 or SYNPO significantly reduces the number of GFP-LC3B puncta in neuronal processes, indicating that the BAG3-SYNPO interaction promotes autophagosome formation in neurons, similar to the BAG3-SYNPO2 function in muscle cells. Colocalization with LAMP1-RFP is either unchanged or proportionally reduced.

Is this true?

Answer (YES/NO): NO